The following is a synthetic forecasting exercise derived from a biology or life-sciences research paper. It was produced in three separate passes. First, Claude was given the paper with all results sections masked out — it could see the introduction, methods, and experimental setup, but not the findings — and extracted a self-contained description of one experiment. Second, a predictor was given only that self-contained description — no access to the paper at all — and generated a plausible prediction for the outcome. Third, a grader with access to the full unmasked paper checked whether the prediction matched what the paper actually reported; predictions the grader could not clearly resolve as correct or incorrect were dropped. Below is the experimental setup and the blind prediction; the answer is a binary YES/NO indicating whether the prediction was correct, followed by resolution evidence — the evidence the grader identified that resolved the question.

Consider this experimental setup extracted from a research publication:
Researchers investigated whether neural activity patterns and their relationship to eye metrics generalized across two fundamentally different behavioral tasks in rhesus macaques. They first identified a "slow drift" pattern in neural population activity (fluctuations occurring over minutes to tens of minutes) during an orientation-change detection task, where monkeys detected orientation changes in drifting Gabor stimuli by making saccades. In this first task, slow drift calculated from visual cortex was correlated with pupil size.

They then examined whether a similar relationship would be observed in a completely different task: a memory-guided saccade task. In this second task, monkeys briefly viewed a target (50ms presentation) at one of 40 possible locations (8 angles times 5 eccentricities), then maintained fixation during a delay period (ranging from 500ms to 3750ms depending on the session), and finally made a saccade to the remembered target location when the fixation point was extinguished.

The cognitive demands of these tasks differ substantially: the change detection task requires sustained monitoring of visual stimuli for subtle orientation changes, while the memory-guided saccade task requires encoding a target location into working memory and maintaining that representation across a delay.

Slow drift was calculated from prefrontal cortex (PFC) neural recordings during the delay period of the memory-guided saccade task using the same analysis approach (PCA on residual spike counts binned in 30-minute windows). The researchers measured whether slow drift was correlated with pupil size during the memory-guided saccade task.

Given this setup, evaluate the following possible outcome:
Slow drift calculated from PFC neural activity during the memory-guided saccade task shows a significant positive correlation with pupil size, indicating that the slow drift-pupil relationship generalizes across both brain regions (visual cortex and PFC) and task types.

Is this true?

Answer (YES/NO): YES